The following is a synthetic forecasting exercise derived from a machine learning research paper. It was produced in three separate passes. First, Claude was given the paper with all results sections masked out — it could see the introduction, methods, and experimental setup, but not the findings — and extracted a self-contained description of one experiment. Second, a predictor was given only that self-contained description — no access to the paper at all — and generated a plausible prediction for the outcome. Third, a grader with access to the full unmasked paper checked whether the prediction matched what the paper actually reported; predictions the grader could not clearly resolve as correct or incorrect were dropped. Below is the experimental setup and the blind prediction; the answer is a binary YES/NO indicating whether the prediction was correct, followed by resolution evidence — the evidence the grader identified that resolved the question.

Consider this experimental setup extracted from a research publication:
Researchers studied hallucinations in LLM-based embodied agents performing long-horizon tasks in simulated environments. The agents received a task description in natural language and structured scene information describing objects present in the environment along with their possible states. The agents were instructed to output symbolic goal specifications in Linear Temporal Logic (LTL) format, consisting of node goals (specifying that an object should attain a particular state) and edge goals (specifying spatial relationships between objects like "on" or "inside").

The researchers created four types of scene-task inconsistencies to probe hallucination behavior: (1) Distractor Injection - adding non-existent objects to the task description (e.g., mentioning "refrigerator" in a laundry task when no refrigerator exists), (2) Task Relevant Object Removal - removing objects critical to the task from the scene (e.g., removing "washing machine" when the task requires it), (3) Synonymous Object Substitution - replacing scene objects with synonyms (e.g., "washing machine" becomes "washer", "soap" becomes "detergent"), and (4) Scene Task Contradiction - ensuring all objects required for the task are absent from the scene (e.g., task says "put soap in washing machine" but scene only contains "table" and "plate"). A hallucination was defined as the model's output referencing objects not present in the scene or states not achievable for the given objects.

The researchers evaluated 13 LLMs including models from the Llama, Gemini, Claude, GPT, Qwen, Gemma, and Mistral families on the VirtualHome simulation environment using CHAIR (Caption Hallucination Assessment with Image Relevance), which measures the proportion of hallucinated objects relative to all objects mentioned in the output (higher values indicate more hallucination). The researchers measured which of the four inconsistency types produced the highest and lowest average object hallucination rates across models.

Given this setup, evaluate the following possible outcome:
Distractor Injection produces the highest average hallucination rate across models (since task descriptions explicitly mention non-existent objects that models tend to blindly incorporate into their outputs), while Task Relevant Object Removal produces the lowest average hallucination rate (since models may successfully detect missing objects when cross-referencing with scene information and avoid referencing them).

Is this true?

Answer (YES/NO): NO